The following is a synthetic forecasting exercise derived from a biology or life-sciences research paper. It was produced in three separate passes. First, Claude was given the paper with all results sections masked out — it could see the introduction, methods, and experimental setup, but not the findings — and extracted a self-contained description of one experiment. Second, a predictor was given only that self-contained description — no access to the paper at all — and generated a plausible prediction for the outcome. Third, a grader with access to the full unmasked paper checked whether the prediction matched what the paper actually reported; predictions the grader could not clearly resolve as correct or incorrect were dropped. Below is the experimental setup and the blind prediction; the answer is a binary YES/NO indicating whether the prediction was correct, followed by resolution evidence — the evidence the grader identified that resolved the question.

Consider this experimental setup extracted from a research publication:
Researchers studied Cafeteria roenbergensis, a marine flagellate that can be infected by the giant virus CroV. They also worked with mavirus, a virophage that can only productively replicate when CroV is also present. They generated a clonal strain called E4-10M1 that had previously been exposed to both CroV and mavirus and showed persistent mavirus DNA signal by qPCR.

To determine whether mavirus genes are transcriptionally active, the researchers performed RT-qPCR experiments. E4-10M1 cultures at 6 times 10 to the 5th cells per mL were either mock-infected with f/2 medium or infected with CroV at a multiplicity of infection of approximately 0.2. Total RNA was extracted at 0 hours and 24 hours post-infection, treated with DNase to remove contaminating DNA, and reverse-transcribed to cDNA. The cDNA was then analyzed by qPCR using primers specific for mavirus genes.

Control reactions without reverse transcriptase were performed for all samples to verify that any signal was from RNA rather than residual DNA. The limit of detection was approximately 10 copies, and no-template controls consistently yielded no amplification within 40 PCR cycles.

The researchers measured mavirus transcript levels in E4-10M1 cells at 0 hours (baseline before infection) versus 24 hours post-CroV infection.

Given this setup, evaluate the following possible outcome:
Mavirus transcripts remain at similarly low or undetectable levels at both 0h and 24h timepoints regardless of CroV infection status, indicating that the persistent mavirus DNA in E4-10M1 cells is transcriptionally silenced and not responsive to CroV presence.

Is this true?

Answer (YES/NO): NO